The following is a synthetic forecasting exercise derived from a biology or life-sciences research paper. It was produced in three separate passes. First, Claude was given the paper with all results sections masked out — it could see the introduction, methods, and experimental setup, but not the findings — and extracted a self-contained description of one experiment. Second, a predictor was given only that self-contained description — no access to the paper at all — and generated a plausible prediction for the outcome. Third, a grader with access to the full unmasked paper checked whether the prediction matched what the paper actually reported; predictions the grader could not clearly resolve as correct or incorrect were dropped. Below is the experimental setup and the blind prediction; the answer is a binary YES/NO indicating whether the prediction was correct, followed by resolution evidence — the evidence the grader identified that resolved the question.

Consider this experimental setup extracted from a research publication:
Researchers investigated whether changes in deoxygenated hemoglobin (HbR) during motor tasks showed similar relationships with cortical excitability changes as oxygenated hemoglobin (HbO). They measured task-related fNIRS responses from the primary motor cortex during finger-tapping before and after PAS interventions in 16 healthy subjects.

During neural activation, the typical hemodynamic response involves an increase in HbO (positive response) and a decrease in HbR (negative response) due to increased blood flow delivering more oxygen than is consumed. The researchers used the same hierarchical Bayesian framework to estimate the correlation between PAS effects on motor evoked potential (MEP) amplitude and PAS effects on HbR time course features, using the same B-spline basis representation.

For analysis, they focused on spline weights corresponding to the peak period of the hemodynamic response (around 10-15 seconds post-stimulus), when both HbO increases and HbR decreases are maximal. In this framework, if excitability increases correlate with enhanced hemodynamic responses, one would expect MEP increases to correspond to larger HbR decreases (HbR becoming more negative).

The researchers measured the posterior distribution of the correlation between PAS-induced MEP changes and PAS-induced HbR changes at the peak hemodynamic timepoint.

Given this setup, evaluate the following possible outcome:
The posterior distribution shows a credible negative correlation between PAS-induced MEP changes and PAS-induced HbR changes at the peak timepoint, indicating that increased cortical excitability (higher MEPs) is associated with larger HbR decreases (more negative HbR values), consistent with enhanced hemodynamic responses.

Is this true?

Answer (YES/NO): NO